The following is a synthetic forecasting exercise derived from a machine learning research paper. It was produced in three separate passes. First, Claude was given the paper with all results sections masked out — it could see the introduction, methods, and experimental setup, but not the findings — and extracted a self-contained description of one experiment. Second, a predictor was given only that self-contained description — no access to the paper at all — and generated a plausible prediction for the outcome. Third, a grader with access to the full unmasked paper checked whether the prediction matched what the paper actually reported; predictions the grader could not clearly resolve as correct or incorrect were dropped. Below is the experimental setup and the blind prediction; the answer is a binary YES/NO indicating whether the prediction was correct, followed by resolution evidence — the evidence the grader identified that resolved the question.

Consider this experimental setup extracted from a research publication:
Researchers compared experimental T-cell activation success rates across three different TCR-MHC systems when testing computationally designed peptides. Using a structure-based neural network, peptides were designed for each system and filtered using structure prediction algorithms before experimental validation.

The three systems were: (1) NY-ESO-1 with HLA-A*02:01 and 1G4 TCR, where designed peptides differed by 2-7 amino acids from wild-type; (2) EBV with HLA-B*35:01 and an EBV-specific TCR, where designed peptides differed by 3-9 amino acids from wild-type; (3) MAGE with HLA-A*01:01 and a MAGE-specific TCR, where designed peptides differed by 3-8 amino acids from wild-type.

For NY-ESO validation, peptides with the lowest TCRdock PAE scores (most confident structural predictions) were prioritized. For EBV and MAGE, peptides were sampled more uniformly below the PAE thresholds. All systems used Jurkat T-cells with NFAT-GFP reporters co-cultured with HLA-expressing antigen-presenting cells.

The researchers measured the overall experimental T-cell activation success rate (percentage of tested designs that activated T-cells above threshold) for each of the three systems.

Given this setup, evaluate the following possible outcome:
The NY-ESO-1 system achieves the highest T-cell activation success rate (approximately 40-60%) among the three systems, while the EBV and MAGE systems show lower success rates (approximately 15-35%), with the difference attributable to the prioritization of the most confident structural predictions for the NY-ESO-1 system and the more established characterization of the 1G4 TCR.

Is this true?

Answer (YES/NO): YES